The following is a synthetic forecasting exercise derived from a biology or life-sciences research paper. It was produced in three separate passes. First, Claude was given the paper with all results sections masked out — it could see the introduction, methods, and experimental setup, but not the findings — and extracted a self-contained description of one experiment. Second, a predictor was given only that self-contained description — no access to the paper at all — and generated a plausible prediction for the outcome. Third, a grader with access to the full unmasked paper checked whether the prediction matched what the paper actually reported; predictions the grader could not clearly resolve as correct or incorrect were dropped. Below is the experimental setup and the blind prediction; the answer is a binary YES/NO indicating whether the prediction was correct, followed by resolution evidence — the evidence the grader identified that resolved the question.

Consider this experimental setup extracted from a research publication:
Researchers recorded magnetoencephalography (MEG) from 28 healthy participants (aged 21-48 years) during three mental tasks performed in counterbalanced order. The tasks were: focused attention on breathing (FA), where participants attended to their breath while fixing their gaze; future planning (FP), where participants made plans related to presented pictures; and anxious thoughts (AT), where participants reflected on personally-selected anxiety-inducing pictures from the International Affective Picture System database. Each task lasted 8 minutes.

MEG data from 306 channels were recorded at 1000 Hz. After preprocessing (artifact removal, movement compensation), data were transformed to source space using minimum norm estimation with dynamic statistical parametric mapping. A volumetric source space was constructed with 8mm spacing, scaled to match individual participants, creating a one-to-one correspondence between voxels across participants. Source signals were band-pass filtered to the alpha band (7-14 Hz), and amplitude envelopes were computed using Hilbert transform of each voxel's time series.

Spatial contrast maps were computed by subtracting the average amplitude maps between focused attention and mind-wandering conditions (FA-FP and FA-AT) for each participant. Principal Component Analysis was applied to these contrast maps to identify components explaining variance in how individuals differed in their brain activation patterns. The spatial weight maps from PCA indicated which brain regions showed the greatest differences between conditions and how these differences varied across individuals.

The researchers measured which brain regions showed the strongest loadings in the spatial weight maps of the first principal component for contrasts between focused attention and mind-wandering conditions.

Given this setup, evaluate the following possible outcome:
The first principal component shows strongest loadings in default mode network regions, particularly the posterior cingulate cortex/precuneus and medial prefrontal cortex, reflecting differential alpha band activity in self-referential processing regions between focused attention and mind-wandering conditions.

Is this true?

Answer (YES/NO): NO